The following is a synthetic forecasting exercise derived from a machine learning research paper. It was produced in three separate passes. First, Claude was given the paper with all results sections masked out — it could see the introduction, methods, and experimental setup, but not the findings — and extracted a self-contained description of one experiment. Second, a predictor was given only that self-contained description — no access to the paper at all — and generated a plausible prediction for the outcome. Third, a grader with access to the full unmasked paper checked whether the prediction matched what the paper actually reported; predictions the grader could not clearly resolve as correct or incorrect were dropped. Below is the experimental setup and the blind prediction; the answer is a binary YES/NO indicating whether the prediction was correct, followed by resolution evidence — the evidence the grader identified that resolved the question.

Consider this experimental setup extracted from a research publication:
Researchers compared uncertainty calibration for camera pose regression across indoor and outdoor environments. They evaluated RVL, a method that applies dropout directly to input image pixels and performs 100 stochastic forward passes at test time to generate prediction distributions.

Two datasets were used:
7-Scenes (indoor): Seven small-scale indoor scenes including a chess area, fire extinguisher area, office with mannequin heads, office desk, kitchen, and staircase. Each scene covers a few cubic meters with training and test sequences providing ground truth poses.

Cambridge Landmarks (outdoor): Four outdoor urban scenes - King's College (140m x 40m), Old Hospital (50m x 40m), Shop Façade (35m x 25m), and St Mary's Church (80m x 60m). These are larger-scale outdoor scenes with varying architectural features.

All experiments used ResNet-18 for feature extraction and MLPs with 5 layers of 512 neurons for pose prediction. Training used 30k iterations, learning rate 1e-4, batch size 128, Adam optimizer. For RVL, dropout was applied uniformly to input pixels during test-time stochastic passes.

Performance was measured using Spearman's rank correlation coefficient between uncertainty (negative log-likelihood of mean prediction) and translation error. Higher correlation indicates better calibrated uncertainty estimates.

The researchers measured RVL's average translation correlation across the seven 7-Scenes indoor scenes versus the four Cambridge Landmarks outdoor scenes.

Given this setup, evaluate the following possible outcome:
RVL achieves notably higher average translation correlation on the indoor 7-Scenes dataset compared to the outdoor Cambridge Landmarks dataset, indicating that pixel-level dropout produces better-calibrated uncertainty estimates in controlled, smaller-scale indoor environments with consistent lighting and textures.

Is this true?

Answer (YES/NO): YES